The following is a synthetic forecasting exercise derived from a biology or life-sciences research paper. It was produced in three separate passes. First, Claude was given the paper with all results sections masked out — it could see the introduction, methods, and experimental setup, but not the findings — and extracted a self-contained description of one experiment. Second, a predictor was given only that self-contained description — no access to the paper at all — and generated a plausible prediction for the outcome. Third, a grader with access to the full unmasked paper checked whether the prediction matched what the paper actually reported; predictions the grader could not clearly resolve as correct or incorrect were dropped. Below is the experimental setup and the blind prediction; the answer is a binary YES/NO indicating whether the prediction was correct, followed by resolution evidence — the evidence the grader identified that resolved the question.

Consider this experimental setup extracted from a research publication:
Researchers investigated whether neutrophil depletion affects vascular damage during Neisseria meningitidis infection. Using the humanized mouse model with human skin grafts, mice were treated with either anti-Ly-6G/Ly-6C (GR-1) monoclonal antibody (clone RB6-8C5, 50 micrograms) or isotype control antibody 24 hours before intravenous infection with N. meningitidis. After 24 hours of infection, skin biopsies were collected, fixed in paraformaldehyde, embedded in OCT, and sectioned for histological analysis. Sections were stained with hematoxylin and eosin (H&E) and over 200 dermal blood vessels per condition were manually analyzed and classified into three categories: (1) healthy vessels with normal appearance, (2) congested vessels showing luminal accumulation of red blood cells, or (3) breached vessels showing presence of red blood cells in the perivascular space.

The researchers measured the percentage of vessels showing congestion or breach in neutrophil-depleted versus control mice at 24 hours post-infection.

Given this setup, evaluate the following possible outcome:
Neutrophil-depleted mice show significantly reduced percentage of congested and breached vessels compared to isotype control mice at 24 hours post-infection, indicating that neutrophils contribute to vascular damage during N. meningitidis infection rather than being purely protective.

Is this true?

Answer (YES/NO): NO